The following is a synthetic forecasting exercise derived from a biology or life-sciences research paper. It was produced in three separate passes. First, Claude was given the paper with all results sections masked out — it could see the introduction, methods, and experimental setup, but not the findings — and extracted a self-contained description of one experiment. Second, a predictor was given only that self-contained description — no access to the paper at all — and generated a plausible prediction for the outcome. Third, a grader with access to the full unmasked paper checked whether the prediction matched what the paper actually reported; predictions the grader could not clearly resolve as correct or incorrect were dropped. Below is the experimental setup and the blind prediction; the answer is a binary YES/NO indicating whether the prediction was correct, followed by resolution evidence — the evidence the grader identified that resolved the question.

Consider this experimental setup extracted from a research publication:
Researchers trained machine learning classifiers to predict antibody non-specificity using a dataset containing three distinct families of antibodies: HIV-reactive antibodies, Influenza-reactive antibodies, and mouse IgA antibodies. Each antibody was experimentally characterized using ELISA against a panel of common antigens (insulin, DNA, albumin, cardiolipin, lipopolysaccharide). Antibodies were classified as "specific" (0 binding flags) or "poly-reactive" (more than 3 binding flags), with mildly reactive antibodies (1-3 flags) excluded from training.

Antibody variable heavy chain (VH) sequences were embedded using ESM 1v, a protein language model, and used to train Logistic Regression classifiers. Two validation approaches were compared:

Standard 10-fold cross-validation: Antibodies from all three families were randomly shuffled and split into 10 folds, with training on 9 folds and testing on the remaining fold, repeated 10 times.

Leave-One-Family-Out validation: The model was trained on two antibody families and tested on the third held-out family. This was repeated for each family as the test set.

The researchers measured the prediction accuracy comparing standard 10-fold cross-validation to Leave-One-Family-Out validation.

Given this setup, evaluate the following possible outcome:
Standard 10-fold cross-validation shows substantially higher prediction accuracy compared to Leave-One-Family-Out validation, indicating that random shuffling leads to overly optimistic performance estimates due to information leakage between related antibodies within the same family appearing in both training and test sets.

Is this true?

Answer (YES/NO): NO